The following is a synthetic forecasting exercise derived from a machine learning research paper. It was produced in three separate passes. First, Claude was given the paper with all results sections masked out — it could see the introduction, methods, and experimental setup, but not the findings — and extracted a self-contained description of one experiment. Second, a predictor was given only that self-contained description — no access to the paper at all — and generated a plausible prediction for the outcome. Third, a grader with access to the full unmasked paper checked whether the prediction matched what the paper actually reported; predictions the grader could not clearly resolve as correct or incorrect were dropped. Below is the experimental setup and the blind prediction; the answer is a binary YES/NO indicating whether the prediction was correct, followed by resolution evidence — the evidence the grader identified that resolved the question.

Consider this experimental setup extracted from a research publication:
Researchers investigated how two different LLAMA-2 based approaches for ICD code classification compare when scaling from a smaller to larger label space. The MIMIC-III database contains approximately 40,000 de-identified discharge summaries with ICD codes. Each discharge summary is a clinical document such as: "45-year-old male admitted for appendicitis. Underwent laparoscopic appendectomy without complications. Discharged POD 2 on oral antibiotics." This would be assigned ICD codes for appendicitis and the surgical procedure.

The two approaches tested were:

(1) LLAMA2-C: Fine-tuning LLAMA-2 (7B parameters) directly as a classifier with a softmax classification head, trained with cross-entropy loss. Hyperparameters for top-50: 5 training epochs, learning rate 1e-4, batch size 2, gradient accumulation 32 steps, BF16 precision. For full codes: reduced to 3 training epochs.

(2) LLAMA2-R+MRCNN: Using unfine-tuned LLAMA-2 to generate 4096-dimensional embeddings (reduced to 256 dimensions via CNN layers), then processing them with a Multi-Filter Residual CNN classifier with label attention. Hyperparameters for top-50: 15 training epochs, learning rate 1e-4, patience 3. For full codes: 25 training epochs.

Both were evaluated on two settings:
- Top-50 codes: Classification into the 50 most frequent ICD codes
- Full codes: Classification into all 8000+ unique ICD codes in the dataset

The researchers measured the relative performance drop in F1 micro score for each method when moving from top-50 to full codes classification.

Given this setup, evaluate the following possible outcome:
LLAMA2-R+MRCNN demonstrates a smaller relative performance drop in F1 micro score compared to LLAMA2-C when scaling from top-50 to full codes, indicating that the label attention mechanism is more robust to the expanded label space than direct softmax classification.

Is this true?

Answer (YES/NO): YES